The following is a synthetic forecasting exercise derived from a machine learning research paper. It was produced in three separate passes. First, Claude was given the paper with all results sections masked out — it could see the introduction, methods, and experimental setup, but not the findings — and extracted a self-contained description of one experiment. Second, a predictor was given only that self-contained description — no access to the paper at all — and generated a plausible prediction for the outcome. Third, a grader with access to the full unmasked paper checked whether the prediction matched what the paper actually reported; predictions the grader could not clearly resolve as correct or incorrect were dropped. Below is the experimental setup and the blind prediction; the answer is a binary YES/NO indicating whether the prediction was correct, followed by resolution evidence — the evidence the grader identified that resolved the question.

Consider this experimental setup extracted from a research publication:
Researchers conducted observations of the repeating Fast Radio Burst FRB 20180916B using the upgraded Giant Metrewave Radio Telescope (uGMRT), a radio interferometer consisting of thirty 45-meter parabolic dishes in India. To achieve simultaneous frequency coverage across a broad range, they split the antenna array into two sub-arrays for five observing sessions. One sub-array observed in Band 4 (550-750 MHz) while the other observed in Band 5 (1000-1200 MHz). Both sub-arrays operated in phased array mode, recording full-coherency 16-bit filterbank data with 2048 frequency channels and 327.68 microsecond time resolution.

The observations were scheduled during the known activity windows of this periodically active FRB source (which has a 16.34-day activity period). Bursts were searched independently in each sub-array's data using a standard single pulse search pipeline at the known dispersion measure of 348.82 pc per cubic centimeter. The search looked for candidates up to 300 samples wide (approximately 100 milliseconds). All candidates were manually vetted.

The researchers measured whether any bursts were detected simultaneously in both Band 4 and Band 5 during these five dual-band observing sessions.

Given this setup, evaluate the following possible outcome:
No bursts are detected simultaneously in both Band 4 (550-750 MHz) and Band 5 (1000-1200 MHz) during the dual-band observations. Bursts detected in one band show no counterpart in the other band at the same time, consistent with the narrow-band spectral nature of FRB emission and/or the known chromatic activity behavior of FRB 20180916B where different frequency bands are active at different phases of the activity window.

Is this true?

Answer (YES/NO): NO